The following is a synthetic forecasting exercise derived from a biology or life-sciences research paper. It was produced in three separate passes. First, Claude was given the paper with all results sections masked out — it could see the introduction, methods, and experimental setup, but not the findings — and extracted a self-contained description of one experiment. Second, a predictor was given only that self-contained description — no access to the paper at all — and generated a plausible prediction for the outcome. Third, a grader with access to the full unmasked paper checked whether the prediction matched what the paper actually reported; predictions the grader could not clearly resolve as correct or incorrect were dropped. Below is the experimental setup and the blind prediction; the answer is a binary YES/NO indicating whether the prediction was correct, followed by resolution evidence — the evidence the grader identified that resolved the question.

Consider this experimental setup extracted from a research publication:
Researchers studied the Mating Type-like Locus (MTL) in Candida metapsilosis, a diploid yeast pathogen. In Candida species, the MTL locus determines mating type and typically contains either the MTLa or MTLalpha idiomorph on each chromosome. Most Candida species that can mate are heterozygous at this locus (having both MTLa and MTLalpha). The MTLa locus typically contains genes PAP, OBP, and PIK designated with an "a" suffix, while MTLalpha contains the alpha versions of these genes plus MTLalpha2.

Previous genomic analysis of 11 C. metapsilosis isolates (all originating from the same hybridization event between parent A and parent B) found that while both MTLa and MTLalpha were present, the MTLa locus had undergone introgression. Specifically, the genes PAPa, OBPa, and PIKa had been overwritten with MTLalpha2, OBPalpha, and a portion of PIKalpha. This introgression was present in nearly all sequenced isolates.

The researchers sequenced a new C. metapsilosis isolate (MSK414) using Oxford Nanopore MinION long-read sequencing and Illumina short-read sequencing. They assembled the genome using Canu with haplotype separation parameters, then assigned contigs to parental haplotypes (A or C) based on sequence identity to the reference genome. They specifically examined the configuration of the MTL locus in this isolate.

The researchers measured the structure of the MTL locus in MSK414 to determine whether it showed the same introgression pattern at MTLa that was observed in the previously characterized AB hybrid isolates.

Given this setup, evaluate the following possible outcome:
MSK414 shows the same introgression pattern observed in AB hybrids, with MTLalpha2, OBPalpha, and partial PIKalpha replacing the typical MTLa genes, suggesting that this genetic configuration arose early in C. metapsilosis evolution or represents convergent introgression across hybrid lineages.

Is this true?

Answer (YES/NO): NO